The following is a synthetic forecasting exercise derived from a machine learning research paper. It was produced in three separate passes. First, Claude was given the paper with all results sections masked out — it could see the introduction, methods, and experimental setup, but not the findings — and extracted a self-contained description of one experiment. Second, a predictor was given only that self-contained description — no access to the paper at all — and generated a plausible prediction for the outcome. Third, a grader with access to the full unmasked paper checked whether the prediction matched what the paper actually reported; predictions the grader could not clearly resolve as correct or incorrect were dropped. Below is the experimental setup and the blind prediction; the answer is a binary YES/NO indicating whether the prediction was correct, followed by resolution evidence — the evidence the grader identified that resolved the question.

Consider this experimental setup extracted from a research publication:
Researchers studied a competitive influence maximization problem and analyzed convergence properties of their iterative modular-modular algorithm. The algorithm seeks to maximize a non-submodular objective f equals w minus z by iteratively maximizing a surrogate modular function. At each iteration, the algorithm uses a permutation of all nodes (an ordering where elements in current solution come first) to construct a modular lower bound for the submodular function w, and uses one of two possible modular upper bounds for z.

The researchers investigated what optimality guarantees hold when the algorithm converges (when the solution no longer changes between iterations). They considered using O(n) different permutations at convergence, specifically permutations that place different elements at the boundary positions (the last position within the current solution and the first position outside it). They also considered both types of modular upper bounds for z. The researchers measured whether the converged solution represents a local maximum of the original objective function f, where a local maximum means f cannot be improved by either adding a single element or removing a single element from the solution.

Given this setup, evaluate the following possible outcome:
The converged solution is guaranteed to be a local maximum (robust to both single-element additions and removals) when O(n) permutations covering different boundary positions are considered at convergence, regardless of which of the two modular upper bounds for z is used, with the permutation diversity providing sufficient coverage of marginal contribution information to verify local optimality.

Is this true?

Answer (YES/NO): NO